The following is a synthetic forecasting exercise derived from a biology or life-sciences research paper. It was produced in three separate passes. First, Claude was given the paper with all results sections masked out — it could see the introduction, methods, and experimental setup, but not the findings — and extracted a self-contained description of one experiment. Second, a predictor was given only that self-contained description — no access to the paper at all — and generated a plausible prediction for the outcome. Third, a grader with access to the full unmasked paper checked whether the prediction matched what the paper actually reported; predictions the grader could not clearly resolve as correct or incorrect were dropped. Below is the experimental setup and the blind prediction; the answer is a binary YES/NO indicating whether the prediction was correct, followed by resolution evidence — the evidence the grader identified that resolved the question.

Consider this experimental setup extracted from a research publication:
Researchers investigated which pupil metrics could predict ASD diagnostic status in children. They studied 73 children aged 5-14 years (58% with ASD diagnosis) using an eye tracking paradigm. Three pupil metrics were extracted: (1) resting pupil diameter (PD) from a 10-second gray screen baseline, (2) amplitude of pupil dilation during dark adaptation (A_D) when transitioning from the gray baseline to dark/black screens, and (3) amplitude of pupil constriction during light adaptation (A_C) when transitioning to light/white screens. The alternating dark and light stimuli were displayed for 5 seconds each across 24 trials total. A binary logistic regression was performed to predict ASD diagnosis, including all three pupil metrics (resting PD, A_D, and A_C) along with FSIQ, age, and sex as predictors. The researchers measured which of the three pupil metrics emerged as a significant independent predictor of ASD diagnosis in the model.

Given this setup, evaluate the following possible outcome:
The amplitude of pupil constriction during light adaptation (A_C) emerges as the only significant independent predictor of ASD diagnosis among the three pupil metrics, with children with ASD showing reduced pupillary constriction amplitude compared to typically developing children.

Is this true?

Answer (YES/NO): NO